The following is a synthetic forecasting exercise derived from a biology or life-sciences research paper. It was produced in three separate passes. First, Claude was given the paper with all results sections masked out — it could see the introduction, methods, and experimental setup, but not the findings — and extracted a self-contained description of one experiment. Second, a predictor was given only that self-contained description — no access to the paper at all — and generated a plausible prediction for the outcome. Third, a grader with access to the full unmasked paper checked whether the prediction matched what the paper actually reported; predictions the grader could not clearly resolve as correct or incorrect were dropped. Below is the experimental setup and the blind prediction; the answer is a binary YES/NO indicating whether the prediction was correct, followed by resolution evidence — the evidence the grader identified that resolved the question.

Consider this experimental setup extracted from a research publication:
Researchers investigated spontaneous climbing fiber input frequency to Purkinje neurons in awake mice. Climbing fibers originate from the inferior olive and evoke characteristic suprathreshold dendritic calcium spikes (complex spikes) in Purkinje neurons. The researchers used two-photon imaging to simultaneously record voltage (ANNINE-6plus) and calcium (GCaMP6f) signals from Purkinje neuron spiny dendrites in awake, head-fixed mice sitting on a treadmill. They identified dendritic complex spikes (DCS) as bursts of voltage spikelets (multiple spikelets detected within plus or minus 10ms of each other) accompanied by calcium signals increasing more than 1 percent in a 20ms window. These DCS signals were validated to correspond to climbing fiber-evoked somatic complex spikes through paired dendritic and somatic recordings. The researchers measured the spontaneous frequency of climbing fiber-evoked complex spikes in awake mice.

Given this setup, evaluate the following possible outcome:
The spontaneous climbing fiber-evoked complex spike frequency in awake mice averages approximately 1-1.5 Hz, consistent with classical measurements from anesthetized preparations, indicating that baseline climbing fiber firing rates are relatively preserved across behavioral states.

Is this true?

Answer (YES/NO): YES